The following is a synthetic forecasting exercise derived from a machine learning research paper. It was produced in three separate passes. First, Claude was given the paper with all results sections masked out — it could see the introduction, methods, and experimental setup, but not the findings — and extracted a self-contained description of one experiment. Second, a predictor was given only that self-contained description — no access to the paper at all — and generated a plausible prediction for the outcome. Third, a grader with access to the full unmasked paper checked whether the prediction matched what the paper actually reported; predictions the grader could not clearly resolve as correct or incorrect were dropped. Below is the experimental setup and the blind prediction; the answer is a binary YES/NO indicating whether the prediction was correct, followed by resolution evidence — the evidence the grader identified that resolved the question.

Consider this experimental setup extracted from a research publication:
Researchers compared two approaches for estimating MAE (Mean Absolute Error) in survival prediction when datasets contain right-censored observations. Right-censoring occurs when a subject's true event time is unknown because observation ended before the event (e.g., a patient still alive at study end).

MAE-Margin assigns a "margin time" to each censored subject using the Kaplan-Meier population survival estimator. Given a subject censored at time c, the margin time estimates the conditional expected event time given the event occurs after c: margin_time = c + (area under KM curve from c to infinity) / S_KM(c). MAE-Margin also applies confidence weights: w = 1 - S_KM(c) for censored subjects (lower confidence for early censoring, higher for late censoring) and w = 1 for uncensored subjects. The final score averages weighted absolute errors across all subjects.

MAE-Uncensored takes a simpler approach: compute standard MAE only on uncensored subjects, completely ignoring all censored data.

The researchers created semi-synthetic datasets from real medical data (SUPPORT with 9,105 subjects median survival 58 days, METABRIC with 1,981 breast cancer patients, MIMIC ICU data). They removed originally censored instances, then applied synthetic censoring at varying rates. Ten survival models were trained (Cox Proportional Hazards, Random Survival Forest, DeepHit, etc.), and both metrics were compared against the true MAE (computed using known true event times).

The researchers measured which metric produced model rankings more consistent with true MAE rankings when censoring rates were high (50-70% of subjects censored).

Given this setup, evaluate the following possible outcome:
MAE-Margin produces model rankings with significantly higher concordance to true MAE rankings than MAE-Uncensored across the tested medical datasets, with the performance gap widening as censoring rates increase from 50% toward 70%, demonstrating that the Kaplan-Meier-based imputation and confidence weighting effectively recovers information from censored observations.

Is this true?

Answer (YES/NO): NO